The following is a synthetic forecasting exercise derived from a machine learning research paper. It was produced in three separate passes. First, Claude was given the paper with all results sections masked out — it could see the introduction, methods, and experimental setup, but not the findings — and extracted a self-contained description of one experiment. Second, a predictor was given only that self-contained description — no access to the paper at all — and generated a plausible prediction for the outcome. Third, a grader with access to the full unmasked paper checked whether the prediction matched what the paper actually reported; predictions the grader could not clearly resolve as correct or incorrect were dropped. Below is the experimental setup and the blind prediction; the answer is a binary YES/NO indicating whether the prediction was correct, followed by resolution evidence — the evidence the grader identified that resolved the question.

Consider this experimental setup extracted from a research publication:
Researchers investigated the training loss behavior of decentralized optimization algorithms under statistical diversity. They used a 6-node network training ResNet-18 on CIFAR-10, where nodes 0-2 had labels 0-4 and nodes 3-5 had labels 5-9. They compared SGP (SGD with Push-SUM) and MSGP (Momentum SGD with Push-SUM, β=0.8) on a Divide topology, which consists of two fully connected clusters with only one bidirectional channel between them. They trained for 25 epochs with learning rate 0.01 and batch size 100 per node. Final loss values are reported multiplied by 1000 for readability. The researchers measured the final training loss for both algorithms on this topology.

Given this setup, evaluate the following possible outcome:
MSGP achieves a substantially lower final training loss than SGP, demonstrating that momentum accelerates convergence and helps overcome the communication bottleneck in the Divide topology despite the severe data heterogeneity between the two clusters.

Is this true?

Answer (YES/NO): NO